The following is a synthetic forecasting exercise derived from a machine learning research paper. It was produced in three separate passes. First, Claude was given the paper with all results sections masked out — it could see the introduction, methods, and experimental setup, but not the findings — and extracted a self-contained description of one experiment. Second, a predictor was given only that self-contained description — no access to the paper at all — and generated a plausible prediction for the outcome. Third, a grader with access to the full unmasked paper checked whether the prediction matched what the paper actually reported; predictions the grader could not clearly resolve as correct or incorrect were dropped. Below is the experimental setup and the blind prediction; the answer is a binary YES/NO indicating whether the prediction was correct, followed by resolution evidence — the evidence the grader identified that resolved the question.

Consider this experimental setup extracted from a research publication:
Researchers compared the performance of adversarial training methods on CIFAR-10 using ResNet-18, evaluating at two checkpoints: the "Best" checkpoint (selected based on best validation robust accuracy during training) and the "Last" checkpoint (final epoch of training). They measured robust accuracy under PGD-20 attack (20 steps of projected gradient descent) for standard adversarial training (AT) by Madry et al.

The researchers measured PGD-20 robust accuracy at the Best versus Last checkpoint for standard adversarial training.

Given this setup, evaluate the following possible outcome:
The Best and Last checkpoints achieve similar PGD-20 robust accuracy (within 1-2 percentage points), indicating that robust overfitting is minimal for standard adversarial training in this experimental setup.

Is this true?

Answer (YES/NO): NO